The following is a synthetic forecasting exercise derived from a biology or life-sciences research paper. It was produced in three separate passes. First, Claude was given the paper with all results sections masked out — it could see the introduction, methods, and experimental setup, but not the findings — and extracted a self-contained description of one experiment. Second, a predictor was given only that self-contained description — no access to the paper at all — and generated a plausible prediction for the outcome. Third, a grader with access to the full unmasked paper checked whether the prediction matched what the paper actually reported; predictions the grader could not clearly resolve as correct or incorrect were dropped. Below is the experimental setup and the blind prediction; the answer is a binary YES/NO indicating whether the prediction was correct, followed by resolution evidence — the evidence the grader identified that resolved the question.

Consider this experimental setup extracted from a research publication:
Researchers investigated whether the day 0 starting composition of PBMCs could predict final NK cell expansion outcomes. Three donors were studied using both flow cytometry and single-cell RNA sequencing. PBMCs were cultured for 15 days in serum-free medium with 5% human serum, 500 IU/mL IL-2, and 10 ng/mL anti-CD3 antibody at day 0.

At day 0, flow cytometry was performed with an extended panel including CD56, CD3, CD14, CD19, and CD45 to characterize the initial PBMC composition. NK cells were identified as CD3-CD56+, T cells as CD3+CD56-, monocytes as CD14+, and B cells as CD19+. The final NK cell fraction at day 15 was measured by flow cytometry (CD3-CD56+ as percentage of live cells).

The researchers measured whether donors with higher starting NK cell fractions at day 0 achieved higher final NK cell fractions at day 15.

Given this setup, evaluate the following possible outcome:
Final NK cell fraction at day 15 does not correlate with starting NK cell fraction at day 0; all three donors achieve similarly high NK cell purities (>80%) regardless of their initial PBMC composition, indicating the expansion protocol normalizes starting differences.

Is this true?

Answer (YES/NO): NO